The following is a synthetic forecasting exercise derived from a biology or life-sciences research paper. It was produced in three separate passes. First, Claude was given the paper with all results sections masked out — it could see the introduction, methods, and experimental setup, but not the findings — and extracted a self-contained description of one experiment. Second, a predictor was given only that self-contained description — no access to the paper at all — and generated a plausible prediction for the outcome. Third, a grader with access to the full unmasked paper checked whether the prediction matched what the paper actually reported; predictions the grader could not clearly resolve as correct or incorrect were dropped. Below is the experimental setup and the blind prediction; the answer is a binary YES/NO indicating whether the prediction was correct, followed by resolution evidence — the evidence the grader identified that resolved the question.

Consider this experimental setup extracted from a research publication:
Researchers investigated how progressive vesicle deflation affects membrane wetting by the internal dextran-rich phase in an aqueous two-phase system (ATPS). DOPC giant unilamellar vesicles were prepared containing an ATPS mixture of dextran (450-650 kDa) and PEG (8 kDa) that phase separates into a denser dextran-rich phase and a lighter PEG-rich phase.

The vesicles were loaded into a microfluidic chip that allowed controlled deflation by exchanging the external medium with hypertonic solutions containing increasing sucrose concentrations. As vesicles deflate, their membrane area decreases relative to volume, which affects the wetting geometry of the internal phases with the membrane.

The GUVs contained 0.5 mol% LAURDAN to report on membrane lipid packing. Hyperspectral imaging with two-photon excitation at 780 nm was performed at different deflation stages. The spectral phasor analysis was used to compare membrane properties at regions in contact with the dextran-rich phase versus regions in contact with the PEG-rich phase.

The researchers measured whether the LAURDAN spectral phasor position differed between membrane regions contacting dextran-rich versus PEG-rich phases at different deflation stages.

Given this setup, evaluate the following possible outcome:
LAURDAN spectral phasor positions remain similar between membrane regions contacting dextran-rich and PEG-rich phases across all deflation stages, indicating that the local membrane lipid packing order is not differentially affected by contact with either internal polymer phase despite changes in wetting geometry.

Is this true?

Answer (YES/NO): YES